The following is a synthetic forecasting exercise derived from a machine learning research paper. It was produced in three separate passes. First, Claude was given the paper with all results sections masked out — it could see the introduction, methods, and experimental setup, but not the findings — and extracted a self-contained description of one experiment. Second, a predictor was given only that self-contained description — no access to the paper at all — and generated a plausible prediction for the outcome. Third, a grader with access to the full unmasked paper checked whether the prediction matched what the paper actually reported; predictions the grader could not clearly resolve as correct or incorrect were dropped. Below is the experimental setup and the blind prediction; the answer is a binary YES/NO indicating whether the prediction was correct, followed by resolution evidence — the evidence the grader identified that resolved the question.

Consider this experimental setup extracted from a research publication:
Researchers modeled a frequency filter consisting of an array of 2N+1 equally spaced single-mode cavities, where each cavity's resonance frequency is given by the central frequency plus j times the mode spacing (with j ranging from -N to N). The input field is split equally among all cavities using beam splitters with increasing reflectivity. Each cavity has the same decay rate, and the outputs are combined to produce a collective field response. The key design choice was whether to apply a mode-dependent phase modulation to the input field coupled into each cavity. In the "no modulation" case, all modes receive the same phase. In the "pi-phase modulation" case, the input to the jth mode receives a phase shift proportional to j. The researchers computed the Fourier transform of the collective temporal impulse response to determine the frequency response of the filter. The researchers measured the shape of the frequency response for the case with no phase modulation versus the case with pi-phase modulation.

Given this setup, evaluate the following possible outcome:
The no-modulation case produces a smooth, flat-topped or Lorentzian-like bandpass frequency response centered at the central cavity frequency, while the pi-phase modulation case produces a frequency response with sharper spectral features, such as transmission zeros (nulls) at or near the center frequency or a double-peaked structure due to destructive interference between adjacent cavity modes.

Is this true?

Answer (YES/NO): NO